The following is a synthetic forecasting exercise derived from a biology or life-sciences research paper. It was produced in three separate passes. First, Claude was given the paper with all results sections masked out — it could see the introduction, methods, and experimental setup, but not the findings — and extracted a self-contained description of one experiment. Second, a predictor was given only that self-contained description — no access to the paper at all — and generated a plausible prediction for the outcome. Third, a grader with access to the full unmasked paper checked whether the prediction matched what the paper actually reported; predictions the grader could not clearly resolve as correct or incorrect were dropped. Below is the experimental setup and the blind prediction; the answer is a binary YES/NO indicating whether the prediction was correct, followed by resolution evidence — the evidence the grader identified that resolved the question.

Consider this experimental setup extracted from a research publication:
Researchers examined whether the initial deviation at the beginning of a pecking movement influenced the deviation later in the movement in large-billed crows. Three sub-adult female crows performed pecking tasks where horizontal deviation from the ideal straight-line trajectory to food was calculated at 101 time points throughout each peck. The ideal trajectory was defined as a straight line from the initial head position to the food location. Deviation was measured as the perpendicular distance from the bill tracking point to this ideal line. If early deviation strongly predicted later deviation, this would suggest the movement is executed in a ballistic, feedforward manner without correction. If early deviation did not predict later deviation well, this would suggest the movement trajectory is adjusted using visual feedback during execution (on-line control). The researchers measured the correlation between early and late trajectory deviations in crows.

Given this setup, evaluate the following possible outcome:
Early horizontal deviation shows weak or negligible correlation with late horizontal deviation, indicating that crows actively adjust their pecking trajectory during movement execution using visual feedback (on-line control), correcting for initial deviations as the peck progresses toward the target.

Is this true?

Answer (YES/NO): YES